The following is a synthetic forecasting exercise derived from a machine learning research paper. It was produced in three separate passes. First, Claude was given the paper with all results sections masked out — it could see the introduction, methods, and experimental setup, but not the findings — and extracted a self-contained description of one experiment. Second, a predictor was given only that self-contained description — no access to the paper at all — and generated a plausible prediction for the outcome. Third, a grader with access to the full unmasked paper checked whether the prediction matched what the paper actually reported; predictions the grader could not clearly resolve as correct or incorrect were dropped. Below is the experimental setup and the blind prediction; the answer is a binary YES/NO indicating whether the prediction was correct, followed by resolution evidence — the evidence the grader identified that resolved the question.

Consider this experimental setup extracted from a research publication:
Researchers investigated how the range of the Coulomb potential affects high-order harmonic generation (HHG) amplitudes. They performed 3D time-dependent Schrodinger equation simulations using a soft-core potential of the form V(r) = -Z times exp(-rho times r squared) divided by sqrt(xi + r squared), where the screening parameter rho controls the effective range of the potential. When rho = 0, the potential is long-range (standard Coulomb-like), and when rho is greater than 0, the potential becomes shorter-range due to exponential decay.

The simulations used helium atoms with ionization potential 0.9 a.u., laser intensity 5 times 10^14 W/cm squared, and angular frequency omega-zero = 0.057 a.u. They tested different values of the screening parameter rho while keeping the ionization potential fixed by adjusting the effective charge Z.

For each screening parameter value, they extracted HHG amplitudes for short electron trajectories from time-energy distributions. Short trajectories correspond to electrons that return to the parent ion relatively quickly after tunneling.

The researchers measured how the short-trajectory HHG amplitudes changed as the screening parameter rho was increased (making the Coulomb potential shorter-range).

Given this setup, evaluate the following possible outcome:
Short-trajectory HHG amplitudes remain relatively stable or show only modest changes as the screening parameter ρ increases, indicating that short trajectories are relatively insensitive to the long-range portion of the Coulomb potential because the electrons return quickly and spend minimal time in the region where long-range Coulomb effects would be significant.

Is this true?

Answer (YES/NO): NO